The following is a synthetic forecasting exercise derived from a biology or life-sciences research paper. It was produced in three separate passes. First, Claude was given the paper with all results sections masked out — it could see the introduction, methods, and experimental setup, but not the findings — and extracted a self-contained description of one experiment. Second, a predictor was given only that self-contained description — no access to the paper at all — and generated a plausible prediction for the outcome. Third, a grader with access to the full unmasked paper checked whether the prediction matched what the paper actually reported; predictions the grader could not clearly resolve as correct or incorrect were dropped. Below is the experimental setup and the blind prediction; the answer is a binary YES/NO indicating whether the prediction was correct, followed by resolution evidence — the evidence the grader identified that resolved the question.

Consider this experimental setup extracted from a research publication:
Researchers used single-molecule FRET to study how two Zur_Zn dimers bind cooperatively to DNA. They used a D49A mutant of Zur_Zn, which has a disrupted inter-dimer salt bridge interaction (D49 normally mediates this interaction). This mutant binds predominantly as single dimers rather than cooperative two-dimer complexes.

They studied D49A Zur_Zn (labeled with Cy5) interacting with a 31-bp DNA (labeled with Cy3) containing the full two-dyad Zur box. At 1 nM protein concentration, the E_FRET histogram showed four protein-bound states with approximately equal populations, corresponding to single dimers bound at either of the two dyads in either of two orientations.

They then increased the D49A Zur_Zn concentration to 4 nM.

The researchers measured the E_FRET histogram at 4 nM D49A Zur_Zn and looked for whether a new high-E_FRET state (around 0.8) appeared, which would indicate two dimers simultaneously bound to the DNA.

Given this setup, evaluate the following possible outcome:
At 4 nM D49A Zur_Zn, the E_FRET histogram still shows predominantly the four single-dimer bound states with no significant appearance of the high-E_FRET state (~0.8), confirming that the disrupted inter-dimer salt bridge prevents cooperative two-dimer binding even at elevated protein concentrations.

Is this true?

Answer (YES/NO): NO